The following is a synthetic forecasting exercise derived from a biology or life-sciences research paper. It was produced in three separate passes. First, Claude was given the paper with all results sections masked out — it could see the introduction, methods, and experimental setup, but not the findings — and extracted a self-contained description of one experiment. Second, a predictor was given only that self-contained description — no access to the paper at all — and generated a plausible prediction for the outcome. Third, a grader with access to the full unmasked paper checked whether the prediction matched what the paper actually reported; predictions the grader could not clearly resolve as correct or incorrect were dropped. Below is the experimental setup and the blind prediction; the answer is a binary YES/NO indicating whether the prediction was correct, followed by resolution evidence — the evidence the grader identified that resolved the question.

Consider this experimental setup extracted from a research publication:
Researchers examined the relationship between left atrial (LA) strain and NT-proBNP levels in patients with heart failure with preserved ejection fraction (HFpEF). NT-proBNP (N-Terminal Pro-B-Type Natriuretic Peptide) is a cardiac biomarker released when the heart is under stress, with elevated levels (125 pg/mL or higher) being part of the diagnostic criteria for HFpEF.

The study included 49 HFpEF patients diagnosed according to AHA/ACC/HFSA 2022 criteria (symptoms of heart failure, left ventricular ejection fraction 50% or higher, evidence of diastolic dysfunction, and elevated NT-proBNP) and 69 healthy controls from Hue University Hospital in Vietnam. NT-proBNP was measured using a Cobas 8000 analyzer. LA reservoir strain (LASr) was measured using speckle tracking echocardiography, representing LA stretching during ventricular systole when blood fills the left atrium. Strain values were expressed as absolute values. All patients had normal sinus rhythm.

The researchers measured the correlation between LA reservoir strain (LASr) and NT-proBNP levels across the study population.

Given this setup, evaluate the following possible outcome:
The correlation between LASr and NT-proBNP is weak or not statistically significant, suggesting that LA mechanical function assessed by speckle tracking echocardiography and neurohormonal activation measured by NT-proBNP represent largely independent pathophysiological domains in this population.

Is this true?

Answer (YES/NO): NO